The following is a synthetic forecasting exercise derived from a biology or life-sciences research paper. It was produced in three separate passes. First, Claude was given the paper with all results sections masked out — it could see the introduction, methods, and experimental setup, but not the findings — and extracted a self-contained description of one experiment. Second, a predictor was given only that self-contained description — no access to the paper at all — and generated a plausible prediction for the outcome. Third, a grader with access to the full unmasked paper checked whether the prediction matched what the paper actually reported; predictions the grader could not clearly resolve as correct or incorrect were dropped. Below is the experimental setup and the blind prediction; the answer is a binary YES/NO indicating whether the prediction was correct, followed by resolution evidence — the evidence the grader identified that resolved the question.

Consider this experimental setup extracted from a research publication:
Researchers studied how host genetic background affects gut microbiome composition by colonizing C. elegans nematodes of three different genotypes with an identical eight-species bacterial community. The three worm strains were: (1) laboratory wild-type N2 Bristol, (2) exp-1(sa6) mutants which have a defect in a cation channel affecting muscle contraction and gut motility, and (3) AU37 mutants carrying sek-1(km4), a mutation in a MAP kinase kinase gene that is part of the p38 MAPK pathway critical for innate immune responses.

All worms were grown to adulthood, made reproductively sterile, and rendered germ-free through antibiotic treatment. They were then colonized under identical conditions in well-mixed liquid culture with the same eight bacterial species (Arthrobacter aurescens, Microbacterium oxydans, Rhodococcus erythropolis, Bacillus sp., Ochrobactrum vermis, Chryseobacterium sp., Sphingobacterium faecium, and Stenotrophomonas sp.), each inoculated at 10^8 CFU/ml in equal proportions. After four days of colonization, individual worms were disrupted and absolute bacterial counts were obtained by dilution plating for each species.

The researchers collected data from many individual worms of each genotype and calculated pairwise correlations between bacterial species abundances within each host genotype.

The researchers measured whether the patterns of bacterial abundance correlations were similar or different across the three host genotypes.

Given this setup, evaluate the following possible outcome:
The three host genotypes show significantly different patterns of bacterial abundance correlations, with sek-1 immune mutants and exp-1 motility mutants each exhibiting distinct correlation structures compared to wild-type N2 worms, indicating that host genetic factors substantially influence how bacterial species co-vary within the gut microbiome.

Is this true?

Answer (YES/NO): NO